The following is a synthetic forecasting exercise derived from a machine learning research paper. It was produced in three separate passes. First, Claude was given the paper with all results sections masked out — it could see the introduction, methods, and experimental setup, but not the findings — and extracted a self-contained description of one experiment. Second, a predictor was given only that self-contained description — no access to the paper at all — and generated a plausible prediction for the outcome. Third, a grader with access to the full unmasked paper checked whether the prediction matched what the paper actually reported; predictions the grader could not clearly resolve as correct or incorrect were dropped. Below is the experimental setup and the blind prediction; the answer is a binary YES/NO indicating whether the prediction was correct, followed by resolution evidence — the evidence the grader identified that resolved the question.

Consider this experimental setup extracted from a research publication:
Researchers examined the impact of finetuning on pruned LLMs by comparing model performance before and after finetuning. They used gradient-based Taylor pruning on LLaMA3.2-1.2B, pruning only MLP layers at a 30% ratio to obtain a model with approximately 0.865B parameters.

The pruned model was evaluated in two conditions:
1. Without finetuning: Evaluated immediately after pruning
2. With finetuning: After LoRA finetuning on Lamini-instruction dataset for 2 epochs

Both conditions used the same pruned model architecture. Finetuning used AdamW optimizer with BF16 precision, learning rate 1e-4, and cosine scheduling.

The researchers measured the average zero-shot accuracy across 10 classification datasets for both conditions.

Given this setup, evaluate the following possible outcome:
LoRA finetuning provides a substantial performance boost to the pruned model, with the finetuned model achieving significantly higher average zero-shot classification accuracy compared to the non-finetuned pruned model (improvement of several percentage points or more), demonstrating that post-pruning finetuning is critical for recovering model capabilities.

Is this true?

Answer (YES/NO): NO